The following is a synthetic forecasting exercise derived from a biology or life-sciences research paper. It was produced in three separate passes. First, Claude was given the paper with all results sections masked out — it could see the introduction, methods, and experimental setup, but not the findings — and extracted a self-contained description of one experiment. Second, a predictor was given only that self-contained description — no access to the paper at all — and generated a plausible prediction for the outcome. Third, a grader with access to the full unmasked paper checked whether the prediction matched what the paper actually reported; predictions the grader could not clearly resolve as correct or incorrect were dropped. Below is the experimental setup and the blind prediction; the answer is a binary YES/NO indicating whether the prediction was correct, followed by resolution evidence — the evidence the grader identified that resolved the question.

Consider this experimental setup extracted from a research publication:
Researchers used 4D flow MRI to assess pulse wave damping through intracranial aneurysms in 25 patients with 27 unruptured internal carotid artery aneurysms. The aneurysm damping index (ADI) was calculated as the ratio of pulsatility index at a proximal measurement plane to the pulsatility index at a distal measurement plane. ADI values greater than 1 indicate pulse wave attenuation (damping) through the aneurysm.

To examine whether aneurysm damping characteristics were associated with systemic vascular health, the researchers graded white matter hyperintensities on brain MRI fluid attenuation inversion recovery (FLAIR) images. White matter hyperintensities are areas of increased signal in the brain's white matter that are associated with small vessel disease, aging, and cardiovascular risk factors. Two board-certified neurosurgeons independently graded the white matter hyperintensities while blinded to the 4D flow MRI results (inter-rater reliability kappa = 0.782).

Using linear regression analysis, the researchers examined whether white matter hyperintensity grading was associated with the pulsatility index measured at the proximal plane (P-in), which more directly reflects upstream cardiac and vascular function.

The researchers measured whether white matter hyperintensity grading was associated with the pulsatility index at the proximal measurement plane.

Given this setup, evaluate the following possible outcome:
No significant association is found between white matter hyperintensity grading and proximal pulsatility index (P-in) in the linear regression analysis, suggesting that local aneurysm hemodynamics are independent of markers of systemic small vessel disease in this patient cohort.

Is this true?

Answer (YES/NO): NO